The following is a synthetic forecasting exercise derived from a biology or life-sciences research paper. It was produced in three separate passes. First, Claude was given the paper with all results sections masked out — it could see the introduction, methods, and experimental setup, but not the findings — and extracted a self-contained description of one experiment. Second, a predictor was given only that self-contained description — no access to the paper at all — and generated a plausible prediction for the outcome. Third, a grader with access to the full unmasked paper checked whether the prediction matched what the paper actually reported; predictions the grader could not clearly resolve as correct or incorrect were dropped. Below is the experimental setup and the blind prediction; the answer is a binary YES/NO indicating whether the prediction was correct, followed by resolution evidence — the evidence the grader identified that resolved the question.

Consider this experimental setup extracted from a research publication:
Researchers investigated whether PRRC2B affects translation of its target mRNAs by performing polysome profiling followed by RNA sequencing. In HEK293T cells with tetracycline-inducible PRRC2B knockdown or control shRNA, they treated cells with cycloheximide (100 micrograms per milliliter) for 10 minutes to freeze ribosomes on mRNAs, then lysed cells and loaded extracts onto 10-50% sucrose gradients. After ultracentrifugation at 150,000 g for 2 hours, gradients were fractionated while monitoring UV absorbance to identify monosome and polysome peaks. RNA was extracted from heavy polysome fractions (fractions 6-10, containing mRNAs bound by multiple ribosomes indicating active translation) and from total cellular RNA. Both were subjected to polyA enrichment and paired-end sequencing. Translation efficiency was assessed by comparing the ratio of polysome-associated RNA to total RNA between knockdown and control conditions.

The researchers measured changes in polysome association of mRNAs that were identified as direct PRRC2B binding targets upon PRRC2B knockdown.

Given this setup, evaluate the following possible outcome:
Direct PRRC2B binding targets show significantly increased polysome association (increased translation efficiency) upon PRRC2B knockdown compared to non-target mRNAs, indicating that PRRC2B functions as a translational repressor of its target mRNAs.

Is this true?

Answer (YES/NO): NO